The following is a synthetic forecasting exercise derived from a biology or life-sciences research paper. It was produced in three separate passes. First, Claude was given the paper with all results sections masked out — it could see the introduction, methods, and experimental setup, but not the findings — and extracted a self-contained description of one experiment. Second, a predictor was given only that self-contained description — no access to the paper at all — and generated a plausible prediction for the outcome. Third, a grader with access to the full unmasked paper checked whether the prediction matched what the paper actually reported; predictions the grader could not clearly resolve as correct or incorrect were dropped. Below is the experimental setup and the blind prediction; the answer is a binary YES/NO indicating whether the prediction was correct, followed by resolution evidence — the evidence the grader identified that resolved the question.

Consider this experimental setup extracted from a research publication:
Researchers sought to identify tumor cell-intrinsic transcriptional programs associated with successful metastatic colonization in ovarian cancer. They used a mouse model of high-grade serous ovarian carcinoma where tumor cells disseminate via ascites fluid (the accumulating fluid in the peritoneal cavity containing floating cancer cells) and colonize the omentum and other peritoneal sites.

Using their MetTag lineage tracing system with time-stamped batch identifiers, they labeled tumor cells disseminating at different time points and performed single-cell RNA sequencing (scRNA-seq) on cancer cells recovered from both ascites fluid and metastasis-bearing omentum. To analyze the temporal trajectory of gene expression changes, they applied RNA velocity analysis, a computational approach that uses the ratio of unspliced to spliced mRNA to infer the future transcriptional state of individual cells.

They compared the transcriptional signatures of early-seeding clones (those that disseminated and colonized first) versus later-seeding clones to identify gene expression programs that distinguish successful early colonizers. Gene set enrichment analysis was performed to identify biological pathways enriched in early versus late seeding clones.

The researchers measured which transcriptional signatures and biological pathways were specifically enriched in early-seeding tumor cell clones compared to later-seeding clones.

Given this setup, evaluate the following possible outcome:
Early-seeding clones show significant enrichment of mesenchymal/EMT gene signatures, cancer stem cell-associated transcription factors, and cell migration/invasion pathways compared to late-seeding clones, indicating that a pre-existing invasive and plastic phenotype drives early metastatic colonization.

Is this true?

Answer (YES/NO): NO